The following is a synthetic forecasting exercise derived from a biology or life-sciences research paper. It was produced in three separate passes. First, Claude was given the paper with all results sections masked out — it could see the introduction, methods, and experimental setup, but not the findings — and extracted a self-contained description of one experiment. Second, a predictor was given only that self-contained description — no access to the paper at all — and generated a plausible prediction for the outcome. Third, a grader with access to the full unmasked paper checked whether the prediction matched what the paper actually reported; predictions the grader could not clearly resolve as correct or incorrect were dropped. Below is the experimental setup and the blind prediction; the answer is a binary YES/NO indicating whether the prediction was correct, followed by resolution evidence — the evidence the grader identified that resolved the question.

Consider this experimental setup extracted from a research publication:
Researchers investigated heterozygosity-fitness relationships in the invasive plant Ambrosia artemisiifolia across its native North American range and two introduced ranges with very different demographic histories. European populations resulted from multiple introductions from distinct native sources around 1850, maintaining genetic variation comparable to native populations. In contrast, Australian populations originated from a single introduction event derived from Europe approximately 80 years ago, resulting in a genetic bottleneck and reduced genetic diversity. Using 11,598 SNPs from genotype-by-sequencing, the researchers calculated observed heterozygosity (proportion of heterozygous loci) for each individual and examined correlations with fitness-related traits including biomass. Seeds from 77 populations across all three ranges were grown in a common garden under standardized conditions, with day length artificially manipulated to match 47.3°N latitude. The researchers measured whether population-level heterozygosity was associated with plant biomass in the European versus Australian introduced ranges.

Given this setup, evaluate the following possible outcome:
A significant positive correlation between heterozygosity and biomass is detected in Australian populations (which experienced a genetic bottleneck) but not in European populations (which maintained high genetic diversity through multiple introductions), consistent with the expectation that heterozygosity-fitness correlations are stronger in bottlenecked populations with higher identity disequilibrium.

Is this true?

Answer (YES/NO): YES